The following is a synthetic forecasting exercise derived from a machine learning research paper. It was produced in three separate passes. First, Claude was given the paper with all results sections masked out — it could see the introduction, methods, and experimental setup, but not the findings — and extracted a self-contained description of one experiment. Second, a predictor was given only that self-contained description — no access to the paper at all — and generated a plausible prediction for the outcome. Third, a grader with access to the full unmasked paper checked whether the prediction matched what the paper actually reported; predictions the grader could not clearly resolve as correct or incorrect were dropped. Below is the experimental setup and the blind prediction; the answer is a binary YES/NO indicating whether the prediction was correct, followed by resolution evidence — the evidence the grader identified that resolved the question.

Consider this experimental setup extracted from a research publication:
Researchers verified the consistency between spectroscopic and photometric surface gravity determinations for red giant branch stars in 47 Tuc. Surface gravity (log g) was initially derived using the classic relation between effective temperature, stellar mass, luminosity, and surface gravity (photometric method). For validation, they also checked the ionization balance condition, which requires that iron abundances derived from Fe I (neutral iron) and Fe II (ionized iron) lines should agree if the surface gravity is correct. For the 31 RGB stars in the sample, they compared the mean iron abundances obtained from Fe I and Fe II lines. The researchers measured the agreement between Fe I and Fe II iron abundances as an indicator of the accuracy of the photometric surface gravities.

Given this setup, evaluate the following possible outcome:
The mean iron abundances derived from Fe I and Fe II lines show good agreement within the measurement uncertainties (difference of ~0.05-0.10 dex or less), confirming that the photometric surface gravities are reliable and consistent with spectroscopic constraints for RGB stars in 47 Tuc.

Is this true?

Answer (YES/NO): YES